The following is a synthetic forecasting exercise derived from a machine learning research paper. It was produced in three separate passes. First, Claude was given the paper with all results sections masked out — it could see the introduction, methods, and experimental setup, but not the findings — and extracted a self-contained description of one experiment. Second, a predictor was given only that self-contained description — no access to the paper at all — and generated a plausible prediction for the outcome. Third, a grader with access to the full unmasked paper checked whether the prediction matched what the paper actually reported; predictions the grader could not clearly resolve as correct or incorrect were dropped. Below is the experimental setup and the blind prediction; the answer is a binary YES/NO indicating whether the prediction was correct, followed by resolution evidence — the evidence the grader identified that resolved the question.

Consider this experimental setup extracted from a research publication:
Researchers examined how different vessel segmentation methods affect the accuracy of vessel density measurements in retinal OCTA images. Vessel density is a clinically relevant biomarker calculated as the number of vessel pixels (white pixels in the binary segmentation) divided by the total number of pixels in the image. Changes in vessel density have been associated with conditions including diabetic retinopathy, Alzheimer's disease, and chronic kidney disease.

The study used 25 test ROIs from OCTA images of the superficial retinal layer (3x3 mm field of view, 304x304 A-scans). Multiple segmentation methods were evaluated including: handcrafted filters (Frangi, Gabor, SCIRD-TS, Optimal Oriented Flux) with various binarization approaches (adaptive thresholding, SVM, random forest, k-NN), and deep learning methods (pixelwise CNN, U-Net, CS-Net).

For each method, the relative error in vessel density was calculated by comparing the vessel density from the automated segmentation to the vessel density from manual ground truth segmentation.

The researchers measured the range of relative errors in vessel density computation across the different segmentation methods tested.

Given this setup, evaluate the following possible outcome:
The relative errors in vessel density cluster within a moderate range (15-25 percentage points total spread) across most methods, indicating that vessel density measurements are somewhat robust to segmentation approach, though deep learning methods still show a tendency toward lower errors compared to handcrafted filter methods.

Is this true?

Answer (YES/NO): NO